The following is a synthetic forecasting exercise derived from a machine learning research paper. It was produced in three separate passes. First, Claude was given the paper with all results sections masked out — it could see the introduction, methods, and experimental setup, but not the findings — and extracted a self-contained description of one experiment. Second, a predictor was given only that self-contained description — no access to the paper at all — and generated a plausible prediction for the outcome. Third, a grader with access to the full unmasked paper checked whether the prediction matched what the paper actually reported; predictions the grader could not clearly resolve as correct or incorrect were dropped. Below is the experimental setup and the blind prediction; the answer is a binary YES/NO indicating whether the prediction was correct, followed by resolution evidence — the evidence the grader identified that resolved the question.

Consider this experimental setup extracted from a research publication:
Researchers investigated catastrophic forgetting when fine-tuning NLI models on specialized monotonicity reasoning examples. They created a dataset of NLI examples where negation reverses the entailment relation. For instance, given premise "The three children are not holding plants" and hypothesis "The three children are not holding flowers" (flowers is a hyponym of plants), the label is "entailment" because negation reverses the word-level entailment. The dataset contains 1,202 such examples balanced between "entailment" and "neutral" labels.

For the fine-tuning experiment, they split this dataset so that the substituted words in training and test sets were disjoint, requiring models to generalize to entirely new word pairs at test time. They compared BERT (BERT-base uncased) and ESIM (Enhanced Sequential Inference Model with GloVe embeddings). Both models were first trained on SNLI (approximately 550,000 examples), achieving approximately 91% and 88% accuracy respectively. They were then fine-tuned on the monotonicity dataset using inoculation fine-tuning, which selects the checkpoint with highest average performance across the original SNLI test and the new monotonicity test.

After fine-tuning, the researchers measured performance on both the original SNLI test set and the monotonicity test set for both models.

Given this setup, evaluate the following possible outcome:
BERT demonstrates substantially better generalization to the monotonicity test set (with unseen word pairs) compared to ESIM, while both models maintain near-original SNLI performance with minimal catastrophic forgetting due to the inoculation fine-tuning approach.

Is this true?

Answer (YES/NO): NO